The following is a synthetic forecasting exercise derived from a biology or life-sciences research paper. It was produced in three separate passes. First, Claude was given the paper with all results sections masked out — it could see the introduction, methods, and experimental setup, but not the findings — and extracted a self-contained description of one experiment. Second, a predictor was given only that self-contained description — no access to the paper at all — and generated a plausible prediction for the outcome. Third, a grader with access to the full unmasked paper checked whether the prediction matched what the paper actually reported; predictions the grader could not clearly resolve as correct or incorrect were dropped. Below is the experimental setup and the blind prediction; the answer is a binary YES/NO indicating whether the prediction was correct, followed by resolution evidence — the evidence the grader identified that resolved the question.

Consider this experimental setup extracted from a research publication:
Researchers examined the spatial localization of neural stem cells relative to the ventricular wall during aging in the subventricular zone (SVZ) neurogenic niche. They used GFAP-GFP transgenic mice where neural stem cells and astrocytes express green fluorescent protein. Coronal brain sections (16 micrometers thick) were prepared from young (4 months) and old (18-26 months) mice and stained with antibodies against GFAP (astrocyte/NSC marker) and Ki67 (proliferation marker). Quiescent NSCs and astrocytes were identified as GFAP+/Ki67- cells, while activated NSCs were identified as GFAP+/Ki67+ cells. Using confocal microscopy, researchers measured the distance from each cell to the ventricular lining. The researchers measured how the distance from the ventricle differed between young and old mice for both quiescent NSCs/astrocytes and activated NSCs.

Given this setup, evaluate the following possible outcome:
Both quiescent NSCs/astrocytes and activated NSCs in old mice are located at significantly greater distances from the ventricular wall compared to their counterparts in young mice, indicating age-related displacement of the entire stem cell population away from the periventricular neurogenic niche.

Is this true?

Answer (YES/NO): NO